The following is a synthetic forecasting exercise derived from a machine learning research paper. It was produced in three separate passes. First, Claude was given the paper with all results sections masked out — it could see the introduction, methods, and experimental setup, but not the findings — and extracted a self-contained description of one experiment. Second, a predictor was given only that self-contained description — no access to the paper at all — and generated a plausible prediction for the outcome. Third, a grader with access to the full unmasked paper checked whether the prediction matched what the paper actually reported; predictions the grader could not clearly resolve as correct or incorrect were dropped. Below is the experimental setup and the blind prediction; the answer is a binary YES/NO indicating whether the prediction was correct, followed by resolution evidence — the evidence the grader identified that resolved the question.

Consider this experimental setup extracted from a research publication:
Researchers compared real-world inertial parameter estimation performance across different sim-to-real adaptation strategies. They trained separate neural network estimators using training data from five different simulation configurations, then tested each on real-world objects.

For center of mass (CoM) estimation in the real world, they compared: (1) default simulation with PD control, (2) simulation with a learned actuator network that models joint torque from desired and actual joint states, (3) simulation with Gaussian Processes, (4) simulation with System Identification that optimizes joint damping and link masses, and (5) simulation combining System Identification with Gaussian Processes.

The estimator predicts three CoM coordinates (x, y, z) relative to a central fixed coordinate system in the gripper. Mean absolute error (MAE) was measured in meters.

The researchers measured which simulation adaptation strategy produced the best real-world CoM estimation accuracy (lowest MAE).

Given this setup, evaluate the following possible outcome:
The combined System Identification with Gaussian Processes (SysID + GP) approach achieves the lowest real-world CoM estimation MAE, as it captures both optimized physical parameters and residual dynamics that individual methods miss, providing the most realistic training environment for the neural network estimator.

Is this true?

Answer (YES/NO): NO